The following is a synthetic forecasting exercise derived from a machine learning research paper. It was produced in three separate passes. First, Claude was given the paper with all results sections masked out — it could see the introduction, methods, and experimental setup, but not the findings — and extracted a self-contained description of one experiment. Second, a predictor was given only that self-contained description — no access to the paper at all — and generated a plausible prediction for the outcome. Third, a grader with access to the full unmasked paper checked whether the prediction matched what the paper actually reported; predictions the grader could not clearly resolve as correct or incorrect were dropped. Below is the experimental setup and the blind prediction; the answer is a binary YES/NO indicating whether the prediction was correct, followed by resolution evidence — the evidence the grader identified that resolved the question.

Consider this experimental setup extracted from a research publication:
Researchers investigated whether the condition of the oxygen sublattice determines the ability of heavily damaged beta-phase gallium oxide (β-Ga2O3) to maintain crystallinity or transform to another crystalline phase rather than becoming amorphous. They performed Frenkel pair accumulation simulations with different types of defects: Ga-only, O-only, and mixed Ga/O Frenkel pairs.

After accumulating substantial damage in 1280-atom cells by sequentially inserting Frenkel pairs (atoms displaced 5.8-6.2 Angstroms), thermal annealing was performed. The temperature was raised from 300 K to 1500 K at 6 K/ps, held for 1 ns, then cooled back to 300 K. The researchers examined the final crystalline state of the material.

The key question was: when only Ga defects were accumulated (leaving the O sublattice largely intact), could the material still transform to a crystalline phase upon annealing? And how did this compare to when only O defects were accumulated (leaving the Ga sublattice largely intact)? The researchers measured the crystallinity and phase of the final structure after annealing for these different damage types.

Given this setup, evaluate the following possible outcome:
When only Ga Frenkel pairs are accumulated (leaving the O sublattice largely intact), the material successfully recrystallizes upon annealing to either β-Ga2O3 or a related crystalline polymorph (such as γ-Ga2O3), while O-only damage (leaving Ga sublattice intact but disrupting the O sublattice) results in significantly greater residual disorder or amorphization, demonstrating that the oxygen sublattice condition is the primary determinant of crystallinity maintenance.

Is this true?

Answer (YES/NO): NO